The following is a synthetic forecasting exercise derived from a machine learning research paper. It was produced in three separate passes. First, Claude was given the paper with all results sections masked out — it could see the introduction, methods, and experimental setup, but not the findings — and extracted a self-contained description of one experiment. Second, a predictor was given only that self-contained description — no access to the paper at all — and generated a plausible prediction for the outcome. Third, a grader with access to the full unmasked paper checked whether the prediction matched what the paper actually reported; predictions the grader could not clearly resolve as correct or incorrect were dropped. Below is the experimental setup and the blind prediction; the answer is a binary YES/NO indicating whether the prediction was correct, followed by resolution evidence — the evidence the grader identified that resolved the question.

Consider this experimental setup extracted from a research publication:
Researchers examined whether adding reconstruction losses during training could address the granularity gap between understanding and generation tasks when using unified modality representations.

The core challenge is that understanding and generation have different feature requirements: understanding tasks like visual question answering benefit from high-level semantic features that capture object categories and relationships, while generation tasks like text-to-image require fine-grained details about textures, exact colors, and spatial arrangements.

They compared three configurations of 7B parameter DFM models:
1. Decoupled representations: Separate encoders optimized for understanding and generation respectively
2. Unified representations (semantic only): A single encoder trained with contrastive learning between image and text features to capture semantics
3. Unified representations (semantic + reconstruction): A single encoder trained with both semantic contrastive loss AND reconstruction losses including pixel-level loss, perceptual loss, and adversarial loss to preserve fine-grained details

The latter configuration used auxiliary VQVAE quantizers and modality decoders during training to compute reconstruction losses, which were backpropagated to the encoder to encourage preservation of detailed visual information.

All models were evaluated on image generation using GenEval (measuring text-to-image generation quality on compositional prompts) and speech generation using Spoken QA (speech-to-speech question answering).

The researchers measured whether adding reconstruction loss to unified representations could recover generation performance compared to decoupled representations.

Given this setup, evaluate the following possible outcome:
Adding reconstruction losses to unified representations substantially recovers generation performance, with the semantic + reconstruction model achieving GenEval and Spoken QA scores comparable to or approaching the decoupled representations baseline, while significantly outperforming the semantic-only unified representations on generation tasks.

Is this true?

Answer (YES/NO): YES